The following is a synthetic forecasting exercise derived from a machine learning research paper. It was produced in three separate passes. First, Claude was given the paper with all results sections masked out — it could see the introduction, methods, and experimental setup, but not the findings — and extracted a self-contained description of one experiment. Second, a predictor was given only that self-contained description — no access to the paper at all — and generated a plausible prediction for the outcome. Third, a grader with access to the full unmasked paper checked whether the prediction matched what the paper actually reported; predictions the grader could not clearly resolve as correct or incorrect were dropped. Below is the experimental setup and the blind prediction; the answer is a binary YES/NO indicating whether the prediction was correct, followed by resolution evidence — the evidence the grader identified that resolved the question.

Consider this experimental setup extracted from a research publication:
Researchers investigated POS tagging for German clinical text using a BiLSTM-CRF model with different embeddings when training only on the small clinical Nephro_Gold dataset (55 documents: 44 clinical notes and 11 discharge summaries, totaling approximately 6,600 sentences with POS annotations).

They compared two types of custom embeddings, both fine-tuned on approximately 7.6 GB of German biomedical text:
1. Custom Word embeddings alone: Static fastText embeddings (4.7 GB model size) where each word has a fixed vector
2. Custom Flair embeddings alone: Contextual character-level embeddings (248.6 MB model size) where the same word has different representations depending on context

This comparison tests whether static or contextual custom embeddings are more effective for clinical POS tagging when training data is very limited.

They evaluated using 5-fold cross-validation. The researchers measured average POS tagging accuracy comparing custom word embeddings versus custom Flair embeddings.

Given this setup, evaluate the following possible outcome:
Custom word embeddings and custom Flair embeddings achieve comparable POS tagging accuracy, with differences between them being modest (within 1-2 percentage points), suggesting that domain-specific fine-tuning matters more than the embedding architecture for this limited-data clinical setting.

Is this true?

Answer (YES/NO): NO